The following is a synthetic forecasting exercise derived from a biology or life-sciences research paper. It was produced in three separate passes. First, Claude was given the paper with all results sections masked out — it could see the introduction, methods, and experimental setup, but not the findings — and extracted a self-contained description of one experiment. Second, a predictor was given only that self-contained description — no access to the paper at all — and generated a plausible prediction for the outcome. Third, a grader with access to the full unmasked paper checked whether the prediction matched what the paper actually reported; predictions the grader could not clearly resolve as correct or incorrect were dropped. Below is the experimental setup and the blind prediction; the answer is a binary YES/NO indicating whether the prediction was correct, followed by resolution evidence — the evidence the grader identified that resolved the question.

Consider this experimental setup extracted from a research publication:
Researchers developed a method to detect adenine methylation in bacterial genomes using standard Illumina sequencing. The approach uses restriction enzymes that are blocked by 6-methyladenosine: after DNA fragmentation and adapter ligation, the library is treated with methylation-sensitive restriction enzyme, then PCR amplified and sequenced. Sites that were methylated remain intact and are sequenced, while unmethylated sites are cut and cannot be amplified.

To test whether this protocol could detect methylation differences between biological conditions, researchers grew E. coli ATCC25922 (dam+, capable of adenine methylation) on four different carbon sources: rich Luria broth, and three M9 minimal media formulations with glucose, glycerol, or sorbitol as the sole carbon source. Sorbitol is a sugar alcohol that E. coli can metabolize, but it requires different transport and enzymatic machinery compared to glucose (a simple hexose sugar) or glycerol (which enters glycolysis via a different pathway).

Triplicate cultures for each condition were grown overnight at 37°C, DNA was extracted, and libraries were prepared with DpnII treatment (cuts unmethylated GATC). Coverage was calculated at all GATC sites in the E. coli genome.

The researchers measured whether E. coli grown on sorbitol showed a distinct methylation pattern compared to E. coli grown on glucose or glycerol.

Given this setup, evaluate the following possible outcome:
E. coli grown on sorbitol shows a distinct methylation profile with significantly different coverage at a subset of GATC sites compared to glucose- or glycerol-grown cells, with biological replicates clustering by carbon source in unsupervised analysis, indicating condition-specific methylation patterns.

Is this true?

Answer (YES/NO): NO